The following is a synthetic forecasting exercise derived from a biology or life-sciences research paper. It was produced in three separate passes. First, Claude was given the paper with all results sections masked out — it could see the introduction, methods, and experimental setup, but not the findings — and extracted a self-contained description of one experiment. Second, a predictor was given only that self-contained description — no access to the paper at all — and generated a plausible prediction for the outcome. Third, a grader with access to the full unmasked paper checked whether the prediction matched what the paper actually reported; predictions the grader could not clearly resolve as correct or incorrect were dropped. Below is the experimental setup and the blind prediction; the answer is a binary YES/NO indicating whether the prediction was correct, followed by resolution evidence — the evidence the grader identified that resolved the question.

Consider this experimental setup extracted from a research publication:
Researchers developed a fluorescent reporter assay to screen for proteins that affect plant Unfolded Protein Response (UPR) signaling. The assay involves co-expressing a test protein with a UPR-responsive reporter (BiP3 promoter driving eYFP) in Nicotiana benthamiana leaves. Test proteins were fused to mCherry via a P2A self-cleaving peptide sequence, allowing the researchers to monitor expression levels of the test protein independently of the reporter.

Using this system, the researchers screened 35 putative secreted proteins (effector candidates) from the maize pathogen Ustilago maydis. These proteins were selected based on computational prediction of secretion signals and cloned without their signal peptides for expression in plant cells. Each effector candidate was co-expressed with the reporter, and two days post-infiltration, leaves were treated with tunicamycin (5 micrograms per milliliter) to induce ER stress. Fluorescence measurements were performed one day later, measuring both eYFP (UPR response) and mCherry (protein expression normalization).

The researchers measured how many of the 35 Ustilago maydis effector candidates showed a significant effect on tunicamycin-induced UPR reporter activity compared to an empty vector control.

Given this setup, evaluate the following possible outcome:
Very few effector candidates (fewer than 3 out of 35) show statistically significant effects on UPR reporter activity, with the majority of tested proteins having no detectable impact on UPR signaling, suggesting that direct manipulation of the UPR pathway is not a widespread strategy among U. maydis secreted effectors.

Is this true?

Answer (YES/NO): NO